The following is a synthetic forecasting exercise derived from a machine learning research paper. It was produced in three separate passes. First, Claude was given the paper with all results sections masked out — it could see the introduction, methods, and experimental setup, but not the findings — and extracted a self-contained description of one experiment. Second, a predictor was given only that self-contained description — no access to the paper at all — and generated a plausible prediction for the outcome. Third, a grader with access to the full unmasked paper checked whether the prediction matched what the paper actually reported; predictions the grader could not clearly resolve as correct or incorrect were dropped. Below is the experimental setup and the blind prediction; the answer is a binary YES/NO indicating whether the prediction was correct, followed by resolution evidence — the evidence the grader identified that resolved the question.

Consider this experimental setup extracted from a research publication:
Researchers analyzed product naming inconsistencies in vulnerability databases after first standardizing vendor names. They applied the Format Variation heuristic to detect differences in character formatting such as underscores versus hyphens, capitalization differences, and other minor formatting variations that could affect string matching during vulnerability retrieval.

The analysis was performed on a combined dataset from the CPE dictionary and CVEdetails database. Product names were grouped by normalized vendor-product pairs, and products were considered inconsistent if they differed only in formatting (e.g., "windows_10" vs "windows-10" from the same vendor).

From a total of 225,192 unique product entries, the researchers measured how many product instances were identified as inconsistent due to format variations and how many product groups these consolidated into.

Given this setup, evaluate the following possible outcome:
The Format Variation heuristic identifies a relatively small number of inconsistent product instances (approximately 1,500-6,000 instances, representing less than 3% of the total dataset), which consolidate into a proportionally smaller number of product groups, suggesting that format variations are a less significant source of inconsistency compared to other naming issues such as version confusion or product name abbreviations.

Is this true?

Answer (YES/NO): NO